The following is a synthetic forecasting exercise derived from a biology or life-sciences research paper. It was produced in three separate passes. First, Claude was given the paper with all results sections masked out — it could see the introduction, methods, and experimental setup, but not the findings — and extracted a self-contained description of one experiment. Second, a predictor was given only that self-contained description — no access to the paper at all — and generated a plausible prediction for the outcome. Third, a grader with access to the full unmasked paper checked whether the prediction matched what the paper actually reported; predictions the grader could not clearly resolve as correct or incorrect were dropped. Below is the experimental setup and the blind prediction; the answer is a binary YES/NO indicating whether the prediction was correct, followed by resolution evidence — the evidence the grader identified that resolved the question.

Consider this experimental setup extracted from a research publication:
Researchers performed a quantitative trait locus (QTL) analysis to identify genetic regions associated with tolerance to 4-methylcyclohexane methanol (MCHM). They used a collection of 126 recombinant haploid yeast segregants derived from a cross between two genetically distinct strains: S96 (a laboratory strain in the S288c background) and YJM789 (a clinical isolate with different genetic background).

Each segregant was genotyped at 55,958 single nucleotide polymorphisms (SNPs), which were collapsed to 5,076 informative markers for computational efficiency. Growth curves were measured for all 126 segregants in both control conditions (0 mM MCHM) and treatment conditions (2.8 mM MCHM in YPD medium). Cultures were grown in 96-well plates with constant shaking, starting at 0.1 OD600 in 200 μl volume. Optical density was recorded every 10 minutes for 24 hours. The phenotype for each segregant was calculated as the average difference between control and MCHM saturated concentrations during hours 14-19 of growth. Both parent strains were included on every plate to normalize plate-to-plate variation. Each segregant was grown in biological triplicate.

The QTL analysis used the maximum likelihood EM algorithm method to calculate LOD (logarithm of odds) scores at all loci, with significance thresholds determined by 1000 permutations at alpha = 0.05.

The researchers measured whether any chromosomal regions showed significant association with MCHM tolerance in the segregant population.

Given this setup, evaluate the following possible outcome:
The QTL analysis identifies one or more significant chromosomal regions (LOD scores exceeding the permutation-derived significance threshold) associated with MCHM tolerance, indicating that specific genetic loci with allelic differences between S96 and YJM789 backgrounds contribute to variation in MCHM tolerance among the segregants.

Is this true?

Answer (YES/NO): YES